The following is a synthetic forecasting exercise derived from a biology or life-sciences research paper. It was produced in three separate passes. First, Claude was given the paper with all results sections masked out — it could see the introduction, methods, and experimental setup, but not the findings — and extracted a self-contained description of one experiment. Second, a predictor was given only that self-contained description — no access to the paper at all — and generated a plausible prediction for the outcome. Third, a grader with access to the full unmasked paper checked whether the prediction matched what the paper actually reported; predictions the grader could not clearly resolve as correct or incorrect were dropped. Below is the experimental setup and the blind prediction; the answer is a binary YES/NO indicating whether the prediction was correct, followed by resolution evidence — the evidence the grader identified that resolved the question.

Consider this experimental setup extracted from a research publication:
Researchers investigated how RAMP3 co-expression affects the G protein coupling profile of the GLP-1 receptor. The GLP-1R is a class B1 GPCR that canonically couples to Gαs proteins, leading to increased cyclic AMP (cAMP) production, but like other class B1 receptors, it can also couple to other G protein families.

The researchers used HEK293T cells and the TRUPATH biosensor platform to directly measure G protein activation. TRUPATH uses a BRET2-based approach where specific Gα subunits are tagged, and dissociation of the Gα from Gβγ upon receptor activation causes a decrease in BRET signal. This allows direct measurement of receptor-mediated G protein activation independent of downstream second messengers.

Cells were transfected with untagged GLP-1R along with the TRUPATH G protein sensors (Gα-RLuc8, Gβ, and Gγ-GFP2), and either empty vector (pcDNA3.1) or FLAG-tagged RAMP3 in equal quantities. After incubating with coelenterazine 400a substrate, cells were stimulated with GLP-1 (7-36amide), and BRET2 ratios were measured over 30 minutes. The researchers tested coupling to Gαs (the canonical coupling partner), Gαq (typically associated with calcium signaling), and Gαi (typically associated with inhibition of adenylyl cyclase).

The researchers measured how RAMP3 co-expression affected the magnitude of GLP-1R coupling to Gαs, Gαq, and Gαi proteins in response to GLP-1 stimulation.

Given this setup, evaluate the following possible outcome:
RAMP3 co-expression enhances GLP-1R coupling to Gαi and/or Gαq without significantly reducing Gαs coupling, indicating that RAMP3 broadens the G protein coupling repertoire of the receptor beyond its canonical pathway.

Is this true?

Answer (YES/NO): YES